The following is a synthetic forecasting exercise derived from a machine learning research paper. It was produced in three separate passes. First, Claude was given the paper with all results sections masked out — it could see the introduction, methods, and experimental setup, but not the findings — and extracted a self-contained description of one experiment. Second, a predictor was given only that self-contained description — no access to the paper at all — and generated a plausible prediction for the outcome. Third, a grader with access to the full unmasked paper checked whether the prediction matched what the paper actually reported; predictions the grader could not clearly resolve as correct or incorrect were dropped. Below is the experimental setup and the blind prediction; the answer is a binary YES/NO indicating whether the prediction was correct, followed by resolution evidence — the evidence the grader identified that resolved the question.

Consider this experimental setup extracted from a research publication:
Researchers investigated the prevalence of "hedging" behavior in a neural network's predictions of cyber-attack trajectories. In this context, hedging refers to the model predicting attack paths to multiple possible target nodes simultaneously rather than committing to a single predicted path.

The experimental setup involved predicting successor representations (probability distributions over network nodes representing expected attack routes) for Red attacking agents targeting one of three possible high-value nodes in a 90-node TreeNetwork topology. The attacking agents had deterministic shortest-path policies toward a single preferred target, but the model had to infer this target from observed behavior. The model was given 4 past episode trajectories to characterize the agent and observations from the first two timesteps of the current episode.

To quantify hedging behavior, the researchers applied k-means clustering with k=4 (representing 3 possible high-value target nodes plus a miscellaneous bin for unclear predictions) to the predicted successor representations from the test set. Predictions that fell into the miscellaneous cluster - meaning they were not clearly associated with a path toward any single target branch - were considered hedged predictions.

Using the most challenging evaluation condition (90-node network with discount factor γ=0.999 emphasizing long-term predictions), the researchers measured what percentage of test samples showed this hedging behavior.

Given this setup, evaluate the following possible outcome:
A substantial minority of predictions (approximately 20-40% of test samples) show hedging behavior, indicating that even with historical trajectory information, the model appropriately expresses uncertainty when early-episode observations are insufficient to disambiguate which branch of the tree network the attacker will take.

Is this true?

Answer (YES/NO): YES